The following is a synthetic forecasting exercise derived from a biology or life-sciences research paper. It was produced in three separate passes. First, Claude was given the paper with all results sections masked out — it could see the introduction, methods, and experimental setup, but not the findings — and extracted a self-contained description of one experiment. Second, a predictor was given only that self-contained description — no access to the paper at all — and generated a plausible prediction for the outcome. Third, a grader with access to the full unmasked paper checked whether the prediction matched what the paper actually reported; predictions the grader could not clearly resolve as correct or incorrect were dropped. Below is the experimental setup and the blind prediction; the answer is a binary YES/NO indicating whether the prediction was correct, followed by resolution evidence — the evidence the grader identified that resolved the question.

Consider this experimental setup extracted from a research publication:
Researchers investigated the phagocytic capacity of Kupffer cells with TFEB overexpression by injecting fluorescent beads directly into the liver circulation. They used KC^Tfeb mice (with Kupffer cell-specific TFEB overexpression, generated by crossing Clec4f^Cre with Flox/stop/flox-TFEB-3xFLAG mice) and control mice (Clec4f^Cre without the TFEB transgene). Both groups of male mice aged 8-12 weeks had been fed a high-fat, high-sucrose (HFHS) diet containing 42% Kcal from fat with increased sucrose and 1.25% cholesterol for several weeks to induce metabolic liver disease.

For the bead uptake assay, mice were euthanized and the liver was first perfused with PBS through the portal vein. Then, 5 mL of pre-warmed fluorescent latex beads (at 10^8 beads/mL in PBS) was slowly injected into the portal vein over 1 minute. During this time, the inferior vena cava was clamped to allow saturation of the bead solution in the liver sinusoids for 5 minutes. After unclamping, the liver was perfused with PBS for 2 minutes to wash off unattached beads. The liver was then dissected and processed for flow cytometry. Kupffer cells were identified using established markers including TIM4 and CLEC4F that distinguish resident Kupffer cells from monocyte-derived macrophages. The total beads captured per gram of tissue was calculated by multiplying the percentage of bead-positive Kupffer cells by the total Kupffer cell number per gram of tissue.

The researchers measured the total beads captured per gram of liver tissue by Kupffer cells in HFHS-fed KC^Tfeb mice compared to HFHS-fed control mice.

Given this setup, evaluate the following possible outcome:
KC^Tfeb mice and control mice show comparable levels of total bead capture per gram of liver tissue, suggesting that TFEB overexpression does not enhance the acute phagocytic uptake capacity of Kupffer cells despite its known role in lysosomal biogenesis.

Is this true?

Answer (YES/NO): NO